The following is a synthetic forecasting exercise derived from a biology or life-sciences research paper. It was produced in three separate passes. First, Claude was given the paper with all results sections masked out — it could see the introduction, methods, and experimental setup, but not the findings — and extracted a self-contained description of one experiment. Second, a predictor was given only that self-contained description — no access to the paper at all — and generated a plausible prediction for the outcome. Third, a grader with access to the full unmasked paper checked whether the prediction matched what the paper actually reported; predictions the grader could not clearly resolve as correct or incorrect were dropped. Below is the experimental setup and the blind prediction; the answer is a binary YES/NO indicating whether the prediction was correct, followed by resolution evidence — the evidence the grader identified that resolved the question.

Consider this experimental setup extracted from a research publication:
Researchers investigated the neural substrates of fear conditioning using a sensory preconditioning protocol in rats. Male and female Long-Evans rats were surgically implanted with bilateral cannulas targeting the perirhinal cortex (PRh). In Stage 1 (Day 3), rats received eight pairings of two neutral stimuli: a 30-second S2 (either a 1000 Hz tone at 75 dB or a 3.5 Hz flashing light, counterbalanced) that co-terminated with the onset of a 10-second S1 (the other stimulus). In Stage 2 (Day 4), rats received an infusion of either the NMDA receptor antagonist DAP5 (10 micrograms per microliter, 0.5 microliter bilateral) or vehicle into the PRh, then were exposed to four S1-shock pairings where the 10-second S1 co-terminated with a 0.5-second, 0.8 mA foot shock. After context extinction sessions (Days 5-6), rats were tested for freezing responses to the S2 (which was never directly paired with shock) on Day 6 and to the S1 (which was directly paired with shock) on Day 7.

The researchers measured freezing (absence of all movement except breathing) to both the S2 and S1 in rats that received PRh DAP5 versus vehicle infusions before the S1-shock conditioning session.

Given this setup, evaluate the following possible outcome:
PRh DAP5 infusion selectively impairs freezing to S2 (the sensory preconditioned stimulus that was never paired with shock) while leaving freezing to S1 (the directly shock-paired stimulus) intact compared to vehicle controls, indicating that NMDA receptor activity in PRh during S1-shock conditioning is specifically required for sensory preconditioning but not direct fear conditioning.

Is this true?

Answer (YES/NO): YES